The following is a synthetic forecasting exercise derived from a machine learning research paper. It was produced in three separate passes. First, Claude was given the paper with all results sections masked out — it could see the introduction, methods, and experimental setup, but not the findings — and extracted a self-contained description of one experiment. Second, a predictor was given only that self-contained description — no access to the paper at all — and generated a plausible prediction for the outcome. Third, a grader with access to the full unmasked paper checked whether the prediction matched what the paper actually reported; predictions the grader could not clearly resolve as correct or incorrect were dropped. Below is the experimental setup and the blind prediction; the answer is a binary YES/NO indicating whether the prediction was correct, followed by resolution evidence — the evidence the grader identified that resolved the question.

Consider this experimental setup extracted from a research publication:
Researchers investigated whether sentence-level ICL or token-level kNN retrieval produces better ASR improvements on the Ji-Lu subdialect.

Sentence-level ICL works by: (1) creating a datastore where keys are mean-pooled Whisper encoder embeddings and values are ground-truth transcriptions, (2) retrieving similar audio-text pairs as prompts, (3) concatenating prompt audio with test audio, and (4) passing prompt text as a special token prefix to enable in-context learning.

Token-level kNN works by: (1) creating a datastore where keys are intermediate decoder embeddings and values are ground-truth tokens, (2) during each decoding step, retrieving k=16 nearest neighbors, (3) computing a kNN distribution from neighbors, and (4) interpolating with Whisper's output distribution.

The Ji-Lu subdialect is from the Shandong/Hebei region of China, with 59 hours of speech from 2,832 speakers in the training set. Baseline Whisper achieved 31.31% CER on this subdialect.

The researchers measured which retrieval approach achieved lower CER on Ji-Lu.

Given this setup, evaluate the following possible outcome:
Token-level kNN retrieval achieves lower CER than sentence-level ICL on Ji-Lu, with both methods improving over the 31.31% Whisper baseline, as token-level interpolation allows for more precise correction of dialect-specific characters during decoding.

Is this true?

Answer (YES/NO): YES